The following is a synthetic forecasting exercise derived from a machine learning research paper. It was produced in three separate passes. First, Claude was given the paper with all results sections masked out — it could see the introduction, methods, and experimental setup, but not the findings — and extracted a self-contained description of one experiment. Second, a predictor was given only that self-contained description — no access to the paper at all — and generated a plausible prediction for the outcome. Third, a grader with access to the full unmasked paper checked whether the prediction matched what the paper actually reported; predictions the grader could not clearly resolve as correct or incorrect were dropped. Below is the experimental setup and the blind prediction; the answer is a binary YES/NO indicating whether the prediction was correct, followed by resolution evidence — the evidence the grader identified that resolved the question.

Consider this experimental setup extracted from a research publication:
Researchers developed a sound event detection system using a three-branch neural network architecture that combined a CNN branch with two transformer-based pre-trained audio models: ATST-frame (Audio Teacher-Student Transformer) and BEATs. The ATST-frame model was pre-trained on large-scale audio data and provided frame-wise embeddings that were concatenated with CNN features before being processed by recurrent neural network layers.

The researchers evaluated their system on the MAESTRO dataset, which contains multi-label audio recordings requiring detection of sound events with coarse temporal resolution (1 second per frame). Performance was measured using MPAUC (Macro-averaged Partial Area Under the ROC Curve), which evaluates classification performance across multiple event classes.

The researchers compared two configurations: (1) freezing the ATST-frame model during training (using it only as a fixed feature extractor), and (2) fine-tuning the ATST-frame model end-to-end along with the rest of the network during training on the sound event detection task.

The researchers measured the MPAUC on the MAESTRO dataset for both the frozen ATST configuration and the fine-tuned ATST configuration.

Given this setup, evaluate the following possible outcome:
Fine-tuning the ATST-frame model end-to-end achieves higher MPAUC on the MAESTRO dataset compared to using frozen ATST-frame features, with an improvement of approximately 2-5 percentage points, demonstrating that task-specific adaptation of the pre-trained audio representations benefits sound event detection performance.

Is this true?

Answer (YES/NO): NO